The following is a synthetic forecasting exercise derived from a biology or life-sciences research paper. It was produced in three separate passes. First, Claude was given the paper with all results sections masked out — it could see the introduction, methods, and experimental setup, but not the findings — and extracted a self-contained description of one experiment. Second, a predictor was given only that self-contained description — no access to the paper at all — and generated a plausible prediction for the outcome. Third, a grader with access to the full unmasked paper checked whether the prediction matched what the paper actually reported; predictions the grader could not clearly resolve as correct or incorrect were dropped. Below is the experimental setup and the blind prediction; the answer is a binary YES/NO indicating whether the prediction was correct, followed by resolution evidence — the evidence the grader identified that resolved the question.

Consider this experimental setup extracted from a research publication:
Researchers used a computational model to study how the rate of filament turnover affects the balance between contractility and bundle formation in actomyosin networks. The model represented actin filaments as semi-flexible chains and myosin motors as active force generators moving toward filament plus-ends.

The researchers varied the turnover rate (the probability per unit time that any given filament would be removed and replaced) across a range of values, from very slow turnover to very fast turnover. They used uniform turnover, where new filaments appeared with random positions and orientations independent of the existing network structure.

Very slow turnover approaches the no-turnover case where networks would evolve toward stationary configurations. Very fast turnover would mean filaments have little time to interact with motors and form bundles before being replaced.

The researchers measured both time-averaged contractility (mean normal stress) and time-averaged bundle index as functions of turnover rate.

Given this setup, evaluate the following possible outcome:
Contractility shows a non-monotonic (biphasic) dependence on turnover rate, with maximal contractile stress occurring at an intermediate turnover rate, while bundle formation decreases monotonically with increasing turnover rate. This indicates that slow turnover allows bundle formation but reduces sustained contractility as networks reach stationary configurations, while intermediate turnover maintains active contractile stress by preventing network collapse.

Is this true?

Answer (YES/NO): YES